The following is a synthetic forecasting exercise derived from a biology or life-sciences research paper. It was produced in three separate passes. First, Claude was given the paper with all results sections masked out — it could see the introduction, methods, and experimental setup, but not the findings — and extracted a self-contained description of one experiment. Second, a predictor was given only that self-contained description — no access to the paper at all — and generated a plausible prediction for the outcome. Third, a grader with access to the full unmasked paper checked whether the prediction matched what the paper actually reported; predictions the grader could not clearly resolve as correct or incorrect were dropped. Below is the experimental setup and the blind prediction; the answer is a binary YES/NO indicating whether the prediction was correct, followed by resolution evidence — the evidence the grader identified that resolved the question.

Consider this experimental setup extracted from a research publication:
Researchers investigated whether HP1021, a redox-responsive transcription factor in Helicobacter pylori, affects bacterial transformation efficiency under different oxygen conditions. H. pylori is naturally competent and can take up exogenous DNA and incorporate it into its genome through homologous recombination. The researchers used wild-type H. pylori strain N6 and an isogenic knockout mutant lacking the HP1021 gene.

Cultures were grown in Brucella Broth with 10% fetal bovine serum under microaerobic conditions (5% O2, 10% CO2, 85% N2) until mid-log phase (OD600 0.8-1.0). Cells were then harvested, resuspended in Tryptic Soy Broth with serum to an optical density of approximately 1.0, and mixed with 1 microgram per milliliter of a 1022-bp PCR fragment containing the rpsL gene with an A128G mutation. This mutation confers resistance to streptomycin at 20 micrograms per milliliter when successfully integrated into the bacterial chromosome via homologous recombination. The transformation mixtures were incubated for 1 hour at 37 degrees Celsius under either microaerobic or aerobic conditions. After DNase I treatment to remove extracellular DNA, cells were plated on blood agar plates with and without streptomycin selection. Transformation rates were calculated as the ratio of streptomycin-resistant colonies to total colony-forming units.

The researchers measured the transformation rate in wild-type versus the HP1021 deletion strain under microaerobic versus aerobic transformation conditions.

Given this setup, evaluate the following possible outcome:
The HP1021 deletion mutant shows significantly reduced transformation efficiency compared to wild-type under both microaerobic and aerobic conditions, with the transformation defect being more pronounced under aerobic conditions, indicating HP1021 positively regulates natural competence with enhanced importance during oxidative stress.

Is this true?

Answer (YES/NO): NO